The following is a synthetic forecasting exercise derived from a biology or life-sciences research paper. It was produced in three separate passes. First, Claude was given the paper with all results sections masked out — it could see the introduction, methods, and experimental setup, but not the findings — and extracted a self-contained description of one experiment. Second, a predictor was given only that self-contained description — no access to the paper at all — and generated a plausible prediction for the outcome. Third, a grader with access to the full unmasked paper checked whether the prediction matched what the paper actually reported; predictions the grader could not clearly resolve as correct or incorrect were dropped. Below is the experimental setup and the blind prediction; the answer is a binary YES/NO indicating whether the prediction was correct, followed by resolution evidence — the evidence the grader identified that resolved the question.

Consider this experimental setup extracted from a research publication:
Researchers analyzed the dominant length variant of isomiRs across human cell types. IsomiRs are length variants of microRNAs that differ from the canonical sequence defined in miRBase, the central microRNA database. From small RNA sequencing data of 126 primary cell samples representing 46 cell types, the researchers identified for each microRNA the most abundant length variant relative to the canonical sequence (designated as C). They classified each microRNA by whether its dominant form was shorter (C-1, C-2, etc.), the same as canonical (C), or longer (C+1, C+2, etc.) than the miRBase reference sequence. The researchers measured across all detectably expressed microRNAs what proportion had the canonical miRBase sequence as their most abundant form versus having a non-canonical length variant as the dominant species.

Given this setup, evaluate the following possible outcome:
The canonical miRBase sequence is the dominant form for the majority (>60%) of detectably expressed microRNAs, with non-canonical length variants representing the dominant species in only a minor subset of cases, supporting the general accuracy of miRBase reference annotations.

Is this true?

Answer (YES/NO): NO